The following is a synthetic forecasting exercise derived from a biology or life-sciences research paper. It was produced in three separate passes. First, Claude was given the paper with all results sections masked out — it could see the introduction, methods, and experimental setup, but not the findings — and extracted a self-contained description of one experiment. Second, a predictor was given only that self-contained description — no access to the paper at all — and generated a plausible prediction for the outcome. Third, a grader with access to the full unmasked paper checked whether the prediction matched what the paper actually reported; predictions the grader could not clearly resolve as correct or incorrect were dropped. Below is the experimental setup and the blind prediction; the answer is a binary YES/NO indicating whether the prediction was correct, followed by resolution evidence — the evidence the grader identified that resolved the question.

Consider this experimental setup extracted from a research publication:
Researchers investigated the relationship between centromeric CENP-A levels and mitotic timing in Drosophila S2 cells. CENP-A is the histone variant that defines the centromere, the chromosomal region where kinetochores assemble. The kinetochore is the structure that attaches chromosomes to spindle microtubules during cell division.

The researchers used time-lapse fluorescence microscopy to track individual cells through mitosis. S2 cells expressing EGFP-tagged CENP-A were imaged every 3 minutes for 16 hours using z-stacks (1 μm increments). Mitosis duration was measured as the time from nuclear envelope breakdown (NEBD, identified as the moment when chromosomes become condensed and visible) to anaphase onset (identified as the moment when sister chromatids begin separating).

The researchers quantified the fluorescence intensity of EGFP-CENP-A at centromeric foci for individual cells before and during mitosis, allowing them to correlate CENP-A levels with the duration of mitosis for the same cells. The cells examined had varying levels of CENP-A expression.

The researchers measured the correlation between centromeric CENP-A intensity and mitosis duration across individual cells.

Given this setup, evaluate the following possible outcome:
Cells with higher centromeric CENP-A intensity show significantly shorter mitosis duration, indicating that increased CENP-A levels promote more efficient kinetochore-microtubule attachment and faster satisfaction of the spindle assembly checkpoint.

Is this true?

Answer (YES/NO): YES